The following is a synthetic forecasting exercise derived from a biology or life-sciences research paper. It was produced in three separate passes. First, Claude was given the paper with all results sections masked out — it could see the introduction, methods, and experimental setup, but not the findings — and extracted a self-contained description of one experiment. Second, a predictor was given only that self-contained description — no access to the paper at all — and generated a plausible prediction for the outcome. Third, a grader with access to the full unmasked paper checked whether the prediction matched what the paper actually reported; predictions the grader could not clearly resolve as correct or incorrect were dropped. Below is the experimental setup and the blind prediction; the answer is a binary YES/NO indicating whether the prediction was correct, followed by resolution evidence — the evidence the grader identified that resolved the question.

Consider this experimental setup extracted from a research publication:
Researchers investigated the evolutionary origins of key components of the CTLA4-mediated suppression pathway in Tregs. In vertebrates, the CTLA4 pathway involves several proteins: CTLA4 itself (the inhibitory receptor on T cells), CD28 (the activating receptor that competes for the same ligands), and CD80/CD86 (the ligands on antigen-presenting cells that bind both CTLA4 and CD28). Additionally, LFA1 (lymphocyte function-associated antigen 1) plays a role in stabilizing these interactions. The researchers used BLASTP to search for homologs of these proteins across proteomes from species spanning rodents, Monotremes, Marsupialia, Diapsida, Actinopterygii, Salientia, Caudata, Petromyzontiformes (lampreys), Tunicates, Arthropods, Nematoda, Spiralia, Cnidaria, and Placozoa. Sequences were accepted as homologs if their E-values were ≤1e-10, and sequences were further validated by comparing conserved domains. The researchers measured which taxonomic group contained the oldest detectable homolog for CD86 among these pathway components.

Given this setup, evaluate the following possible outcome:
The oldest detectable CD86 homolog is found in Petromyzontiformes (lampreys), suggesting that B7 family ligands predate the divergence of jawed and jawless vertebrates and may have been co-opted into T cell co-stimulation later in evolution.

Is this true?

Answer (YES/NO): NO